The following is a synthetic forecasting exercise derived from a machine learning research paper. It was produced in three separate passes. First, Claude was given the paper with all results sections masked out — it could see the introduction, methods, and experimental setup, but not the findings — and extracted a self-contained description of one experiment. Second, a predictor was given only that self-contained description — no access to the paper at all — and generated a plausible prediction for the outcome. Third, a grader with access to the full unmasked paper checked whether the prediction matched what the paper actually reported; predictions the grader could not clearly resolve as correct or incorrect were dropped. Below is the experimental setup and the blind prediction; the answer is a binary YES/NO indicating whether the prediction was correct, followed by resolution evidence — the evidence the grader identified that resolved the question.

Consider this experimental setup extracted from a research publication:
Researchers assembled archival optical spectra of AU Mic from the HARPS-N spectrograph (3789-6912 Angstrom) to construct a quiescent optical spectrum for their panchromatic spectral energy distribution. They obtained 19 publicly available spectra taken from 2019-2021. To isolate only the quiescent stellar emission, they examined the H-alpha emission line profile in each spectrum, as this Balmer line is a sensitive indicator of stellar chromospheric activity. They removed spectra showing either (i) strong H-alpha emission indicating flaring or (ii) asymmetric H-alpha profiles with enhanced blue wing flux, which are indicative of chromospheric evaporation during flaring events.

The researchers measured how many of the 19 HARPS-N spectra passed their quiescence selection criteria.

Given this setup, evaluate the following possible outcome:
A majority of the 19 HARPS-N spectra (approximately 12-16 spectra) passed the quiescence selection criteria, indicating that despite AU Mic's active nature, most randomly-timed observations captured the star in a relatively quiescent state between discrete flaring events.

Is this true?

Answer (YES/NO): NO